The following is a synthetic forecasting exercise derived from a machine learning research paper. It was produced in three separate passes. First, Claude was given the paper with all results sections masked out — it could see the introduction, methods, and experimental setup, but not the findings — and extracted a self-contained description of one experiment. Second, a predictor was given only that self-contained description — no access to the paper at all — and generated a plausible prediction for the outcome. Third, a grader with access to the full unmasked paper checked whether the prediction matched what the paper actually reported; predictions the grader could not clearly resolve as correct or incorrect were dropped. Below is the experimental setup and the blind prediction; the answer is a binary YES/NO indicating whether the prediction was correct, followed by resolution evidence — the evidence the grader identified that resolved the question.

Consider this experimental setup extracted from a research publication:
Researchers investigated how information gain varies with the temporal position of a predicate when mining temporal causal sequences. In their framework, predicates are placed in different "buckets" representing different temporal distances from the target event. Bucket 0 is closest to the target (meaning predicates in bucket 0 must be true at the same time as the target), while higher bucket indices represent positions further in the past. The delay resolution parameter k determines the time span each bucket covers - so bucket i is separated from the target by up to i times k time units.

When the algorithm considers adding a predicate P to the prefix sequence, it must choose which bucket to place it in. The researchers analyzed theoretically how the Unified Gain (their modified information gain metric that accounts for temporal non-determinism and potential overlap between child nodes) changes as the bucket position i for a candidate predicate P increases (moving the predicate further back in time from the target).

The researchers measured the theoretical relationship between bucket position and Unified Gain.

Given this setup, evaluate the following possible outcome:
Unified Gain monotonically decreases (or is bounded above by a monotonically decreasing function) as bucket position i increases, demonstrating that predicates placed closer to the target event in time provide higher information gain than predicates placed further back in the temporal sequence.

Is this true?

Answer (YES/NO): NO